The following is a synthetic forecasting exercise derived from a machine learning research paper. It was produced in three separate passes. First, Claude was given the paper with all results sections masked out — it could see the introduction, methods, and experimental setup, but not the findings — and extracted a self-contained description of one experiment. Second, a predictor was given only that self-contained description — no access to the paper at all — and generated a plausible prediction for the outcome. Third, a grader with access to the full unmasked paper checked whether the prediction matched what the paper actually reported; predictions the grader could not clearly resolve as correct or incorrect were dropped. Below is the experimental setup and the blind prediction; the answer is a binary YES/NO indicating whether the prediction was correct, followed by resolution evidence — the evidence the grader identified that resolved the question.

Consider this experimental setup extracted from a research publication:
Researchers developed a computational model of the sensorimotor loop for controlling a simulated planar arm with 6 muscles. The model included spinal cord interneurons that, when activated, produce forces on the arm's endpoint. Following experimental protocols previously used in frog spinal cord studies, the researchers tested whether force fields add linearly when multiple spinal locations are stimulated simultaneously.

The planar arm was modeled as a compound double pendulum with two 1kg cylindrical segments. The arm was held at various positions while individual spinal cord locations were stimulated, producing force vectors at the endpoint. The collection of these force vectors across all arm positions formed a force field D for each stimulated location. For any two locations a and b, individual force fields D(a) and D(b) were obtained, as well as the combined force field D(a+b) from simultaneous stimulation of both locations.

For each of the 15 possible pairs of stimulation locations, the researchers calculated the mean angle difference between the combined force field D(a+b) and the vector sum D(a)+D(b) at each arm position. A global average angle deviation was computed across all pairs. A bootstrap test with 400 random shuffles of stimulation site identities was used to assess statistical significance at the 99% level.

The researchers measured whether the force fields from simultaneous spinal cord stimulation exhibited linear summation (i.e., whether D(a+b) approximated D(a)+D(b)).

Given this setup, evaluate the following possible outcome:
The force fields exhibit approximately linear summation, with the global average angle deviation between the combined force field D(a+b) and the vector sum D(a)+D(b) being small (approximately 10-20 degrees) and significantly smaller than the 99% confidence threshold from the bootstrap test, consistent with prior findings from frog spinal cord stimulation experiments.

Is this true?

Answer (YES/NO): YES